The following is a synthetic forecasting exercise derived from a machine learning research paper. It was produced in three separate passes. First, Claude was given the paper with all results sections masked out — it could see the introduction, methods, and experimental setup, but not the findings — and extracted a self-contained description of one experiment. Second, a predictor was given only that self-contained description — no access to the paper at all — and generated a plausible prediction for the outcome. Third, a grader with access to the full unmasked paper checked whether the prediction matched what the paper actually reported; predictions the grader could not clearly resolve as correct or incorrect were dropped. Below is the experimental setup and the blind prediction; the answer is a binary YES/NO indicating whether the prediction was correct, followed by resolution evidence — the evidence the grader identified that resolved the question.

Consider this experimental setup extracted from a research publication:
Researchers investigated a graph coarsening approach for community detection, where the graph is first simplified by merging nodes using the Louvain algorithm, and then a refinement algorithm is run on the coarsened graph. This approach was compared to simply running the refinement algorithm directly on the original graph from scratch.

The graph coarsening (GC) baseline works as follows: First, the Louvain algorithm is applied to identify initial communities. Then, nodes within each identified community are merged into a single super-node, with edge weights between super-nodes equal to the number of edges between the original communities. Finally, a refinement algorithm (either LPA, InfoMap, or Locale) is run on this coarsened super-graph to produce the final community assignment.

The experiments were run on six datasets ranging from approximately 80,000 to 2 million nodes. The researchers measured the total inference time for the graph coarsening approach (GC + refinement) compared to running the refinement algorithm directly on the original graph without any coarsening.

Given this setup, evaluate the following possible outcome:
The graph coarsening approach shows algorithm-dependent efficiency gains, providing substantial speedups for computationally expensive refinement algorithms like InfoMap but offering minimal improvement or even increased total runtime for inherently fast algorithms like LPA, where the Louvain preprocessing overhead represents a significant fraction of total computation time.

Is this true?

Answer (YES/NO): NO